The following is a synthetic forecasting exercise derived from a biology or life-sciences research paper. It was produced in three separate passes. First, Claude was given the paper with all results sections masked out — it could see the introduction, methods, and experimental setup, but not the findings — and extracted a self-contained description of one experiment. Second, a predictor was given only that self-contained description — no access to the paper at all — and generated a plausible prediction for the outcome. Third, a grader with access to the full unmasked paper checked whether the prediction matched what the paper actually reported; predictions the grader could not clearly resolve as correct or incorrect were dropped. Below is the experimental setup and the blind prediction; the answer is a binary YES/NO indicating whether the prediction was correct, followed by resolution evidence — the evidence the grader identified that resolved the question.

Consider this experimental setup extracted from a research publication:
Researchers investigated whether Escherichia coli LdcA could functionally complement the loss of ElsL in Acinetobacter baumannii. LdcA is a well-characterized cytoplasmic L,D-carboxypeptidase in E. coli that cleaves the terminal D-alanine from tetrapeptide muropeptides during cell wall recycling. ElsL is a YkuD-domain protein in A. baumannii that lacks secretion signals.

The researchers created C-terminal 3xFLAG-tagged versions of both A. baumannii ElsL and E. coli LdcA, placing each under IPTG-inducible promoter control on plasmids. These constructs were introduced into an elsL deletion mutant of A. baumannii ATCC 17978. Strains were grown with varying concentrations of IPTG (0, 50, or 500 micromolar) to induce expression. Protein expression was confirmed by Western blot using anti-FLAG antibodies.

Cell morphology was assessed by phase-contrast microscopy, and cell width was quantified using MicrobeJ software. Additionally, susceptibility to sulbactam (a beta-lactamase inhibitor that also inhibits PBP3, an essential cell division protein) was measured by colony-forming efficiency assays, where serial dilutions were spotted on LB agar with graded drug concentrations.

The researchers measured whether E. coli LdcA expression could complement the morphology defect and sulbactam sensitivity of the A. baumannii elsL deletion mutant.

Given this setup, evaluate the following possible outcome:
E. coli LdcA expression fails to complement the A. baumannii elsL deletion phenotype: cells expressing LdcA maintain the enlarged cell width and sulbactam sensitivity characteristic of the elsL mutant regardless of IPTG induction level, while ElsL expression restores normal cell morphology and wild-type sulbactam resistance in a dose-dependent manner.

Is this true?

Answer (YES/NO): NO